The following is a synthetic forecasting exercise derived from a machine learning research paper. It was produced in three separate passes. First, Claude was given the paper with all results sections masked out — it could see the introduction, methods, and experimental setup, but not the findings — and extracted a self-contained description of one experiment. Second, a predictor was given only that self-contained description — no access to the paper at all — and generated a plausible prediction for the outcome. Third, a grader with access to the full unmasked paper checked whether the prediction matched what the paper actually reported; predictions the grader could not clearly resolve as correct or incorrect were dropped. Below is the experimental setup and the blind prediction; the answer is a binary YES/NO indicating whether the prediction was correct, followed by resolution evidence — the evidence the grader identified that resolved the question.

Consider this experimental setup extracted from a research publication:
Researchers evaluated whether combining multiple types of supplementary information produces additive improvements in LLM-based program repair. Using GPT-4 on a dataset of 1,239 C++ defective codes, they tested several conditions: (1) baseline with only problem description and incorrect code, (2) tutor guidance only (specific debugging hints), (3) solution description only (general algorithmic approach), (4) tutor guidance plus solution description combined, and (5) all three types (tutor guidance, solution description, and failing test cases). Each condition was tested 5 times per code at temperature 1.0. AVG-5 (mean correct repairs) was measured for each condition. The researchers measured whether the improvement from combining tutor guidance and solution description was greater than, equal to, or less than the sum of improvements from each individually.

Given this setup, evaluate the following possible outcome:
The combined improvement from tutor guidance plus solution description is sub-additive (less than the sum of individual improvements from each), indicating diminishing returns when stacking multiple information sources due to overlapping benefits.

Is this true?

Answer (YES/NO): YES